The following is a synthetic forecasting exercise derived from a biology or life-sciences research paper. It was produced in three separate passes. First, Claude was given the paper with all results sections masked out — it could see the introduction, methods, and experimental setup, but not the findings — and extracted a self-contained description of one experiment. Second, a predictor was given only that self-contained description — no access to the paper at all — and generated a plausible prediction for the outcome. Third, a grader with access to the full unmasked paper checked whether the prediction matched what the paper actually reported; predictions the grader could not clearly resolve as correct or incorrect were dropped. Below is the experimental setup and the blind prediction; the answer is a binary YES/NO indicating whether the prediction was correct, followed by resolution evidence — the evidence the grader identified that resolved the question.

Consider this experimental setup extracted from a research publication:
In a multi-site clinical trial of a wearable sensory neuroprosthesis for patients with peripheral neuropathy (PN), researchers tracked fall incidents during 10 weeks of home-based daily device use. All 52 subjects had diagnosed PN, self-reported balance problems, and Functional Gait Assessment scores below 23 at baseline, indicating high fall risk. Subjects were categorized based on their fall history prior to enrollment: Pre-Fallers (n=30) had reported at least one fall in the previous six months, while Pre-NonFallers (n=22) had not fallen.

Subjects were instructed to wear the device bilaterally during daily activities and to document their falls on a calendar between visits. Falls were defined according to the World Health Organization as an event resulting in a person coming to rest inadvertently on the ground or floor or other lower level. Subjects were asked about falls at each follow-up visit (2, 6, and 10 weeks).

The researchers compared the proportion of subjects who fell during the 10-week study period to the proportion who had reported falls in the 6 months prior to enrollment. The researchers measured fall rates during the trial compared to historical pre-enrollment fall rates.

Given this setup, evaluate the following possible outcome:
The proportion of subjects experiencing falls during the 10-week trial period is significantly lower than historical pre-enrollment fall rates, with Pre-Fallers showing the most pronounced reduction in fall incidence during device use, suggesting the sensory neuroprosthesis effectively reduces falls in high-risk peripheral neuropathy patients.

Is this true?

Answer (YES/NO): NO